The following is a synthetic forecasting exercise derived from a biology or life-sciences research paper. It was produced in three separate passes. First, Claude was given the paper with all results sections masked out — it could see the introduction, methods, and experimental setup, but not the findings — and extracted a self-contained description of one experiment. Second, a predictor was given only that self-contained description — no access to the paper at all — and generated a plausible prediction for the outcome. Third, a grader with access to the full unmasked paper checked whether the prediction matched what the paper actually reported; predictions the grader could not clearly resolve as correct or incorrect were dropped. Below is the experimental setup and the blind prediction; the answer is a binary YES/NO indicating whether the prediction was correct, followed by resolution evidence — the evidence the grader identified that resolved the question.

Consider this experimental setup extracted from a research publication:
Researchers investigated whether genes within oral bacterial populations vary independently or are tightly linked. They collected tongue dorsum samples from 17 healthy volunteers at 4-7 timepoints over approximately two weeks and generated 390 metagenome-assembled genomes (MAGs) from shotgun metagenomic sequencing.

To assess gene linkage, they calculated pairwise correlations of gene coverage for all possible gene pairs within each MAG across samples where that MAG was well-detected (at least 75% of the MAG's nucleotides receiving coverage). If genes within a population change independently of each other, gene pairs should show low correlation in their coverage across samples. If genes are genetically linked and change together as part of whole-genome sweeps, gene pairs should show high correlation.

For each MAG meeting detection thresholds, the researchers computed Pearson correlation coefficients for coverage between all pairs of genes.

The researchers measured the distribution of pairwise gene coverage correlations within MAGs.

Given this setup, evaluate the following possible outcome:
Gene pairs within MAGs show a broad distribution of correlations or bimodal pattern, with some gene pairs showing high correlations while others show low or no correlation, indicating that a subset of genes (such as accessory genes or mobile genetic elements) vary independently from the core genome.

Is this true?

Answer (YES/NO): NO